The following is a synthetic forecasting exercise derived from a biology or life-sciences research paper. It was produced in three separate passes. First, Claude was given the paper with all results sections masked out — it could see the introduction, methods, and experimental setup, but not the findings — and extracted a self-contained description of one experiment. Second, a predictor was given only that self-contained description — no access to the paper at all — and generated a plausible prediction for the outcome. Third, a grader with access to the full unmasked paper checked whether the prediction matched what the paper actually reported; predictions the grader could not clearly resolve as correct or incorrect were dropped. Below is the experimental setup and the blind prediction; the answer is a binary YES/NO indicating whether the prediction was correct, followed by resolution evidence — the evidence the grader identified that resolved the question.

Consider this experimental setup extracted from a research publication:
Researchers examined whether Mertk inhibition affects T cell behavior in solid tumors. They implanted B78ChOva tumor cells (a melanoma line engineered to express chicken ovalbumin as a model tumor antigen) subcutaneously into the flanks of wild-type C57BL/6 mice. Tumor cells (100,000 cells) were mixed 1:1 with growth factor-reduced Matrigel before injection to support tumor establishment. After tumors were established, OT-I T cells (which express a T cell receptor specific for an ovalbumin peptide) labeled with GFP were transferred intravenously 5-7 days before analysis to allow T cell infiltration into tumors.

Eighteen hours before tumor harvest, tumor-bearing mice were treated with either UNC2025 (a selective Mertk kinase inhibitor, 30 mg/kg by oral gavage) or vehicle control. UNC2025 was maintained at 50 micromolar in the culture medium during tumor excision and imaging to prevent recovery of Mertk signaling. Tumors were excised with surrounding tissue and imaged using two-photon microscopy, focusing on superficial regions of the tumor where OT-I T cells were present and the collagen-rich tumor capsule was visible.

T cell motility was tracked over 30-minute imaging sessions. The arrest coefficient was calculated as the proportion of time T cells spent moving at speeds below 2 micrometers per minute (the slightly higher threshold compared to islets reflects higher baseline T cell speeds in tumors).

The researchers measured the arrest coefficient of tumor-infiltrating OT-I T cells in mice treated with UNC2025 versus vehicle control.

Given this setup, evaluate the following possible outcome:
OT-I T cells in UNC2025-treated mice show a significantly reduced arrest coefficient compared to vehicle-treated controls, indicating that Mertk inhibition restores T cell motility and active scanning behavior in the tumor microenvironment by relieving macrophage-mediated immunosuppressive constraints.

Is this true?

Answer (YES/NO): NO